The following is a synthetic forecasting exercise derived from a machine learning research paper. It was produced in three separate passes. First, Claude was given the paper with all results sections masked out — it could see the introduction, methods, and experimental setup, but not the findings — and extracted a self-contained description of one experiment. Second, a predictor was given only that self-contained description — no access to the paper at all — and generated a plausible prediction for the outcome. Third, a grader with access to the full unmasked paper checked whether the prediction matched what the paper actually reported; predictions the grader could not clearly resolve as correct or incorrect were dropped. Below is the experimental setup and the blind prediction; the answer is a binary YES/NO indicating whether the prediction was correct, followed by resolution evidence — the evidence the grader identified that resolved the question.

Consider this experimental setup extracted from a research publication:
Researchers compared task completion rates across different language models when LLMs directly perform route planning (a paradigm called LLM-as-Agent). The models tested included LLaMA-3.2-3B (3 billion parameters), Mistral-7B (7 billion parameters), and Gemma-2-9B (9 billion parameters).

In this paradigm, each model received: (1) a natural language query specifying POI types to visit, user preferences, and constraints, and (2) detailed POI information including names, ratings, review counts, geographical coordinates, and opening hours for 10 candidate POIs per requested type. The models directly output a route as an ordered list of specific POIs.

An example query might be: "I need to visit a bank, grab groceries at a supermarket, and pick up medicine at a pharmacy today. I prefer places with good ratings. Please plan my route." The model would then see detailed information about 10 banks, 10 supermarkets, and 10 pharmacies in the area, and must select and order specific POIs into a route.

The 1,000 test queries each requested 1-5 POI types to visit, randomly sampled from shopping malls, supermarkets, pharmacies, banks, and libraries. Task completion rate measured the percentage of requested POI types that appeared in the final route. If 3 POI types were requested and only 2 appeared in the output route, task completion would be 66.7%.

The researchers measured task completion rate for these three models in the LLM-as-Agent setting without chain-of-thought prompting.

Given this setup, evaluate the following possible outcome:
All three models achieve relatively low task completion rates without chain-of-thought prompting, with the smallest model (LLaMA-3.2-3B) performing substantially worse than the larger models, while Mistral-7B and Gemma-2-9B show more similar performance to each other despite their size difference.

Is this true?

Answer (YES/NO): NO